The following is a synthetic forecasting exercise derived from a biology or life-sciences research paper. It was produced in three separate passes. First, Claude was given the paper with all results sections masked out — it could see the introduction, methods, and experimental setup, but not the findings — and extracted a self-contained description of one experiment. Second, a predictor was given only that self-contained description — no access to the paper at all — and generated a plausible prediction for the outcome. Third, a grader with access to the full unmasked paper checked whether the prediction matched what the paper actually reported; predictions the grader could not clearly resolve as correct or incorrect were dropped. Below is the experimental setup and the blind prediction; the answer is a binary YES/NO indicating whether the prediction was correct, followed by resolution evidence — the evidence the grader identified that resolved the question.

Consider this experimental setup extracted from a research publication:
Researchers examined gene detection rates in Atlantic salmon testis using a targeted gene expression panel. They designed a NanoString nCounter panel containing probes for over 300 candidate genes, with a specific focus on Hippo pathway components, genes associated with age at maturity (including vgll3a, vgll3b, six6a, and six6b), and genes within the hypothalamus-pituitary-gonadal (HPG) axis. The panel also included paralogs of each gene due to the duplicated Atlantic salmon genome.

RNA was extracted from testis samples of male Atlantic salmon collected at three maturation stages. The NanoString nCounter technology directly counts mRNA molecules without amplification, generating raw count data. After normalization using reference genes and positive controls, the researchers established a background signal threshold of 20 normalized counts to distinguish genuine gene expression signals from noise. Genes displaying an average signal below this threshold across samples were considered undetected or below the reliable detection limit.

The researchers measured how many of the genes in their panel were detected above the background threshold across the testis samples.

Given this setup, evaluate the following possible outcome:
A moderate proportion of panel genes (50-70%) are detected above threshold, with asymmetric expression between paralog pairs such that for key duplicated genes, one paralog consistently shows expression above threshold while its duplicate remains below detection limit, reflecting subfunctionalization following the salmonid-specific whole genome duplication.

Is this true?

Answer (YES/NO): NO